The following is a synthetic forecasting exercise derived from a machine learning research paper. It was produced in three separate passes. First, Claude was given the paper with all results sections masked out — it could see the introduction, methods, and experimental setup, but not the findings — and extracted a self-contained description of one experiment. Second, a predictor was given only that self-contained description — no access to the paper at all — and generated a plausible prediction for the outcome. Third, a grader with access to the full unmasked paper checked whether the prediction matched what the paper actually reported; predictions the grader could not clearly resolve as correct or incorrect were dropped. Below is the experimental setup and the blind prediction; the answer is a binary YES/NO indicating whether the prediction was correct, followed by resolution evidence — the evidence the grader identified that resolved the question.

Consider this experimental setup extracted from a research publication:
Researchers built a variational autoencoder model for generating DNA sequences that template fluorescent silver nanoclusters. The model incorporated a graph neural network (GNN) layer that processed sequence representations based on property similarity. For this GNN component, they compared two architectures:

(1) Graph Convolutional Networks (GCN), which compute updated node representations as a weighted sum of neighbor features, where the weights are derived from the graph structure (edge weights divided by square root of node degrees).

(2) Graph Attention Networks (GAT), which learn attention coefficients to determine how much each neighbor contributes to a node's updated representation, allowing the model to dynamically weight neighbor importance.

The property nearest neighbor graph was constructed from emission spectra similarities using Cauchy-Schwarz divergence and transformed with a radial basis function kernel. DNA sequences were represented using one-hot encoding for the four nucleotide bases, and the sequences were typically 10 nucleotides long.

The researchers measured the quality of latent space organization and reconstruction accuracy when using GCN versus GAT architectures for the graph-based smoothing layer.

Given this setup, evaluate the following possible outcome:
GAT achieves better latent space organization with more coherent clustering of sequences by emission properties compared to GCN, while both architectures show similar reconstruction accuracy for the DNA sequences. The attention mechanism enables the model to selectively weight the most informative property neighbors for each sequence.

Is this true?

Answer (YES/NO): NO